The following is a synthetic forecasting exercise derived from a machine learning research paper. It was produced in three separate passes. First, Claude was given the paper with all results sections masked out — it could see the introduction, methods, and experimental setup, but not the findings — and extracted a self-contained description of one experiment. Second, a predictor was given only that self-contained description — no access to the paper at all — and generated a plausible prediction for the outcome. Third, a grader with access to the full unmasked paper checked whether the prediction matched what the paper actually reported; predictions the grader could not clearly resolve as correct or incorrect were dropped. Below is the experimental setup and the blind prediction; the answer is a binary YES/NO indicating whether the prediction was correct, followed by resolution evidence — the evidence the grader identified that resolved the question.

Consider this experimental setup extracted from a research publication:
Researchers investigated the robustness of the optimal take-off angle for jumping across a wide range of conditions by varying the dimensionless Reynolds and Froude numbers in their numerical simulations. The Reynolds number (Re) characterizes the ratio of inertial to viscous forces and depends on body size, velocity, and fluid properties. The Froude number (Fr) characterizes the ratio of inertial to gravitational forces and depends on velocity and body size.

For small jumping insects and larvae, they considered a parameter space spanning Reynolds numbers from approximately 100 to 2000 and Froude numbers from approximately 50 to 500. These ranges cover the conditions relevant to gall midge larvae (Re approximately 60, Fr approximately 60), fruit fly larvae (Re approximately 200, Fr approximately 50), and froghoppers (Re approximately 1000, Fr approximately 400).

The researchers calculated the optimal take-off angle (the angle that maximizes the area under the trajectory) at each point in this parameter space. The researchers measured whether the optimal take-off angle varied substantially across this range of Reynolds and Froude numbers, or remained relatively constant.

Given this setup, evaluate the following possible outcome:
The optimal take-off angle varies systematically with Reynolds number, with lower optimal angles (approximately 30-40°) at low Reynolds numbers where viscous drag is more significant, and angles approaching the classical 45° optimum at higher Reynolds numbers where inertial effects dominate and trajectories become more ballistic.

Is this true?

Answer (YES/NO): NO